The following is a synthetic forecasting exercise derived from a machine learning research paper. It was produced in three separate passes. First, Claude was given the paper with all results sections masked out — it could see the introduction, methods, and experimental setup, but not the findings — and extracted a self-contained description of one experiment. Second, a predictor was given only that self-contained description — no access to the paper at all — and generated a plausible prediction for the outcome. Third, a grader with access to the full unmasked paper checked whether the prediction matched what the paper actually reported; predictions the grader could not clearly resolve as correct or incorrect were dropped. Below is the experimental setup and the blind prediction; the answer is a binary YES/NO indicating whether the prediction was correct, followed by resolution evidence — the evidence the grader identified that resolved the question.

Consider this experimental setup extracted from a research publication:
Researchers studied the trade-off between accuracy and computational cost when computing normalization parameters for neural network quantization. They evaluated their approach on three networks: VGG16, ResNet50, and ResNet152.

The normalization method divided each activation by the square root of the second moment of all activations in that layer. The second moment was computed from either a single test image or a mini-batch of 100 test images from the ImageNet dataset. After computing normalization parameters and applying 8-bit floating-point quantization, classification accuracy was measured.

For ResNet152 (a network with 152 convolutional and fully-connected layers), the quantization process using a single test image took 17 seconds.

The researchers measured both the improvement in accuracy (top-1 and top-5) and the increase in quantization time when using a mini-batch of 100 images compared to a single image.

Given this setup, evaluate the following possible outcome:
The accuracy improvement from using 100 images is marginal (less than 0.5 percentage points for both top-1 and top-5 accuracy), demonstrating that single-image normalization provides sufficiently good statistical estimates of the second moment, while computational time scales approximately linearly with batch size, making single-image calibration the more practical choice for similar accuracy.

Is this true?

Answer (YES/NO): NO